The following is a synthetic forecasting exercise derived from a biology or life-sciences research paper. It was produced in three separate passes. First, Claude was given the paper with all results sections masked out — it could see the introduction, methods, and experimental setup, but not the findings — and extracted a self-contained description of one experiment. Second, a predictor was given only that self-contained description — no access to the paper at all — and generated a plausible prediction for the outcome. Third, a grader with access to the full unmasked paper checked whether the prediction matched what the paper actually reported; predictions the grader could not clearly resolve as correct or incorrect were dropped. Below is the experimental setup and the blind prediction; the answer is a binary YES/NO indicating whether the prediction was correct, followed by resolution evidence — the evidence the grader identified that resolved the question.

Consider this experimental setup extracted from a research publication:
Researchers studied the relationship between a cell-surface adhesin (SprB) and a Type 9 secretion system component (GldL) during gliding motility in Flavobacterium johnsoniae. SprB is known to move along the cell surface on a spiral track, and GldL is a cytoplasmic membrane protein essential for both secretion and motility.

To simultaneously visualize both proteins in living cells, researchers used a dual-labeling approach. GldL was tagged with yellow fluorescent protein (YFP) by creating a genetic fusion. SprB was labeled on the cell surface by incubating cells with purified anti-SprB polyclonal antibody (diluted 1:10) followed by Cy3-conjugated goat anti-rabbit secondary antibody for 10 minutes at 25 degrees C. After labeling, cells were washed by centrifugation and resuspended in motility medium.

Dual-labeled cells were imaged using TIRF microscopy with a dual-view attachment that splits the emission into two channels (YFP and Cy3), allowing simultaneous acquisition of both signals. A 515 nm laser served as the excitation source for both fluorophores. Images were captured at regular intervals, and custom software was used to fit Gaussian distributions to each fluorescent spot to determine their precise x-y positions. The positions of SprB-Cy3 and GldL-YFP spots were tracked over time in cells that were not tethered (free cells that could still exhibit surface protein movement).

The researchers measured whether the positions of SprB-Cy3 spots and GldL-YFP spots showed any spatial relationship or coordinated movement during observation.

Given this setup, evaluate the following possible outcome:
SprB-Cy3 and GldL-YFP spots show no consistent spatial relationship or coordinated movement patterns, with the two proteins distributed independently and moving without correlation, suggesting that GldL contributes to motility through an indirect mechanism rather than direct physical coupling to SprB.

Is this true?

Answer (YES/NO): NO